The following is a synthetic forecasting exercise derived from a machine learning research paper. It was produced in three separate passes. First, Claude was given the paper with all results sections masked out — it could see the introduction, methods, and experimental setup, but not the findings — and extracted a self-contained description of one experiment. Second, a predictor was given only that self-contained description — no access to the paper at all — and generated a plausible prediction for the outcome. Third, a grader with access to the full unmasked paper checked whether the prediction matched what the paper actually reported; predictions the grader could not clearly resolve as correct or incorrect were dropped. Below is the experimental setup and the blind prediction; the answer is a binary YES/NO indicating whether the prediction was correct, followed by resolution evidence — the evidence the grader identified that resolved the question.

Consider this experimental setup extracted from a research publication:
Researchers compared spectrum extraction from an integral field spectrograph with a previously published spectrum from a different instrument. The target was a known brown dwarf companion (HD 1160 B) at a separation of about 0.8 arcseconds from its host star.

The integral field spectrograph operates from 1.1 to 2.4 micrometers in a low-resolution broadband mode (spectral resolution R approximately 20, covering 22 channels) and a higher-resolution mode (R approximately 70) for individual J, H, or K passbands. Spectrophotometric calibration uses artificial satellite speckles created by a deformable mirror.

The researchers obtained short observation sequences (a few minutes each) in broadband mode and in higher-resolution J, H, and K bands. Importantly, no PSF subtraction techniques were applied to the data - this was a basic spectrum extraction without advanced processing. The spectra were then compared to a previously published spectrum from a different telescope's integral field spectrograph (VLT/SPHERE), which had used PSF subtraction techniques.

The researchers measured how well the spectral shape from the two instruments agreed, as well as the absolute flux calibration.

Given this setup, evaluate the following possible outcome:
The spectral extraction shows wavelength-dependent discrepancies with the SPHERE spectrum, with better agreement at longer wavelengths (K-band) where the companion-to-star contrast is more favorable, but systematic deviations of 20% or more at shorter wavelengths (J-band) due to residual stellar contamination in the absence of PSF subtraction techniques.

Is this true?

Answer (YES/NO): NO